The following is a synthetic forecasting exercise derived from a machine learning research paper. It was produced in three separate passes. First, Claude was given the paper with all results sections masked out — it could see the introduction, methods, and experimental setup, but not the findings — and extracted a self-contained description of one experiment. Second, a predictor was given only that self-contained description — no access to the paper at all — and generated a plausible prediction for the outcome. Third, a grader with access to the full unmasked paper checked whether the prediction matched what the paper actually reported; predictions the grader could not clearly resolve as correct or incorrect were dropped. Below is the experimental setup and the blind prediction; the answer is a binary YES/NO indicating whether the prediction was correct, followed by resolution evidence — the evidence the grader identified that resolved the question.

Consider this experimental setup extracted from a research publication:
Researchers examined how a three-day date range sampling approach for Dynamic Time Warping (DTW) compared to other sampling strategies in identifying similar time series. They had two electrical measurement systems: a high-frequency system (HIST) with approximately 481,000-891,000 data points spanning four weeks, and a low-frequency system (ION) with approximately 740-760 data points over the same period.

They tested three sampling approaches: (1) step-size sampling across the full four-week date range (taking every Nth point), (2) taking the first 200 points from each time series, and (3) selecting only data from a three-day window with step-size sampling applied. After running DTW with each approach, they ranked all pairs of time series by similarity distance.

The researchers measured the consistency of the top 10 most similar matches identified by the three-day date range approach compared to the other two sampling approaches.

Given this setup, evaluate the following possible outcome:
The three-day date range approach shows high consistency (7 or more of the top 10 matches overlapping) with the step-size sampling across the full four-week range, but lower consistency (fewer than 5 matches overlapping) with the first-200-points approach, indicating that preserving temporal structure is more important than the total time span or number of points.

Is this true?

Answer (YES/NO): NO